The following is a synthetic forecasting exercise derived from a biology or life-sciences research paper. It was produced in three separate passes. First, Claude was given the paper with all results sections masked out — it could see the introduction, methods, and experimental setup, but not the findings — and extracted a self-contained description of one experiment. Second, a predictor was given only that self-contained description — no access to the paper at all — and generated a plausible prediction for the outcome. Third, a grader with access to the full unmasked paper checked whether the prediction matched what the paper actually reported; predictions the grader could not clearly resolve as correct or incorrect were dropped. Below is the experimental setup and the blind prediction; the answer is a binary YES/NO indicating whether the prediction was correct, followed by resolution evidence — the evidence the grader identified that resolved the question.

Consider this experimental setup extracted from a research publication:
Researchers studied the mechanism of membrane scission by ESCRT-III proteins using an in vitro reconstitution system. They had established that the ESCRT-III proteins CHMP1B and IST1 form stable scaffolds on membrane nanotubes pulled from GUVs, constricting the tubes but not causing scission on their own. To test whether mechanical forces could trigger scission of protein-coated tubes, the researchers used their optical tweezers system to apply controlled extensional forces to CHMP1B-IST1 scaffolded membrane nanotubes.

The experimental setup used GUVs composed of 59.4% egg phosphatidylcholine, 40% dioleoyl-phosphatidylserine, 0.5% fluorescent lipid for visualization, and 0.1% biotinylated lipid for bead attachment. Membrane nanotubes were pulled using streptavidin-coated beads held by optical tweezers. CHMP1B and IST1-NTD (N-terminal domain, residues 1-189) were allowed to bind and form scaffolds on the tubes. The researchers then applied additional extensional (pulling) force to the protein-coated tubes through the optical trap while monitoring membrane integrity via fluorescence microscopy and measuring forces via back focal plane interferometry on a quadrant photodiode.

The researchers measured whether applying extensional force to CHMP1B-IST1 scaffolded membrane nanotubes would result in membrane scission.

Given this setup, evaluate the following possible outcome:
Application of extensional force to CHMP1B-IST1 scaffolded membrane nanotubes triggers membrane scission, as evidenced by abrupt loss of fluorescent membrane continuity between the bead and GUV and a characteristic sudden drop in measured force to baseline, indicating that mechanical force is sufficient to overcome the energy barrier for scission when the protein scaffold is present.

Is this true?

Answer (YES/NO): NO